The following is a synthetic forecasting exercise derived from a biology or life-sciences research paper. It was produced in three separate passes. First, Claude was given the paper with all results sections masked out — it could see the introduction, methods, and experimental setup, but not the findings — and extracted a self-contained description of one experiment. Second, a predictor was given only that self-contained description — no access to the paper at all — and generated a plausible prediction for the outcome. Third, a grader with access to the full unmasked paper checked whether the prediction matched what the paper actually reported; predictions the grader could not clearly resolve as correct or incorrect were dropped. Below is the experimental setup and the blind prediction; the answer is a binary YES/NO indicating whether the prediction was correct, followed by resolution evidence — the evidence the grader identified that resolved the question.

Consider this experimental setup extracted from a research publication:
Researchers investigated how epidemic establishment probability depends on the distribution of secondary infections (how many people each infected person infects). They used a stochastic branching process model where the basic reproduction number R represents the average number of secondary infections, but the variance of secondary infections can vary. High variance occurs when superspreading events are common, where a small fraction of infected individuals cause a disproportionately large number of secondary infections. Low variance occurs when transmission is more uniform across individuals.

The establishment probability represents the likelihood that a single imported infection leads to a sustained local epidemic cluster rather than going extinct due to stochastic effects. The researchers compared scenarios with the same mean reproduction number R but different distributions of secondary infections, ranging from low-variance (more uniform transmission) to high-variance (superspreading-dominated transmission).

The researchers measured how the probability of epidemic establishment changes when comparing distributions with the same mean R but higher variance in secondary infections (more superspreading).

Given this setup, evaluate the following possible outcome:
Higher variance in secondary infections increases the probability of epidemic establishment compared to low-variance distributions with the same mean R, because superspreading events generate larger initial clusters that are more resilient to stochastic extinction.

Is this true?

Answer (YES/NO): NO